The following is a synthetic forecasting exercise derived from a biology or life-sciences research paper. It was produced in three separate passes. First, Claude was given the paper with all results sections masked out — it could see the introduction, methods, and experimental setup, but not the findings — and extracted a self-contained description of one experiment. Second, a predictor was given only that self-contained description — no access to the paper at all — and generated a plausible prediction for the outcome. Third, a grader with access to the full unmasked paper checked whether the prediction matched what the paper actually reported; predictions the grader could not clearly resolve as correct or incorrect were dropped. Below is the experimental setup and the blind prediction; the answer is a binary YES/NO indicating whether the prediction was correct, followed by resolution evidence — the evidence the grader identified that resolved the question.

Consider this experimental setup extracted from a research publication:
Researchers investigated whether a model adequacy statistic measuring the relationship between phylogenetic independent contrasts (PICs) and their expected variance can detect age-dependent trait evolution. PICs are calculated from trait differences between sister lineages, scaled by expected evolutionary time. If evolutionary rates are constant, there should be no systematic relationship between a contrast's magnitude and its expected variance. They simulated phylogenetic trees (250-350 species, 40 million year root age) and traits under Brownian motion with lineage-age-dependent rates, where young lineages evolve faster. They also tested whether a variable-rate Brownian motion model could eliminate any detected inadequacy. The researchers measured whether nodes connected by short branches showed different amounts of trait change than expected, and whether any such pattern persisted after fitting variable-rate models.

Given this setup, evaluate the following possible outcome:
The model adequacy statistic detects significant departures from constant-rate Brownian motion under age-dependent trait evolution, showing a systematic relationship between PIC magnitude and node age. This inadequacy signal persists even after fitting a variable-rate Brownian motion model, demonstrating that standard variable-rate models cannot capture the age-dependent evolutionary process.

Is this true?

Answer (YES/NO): NO